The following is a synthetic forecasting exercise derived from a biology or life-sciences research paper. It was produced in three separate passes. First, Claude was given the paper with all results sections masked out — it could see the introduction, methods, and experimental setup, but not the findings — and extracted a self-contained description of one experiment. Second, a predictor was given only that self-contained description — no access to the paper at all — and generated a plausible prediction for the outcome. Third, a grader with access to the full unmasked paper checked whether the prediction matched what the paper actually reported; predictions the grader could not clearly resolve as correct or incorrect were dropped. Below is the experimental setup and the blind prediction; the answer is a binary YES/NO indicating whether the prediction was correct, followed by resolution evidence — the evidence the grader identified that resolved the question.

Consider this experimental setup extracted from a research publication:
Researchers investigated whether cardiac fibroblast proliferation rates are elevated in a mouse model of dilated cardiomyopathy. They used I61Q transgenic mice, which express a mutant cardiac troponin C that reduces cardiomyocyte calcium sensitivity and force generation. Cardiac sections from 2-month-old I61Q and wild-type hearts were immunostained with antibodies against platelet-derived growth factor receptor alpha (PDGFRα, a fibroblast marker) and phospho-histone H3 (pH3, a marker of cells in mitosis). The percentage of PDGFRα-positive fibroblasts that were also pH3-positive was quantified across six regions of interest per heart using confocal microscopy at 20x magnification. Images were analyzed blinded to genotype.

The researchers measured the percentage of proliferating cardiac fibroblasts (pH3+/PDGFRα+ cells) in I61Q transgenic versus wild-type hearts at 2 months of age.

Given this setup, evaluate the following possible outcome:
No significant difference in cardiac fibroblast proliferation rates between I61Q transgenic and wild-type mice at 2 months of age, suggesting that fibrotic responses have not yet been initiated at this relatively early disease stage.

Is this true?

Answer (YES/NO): NO